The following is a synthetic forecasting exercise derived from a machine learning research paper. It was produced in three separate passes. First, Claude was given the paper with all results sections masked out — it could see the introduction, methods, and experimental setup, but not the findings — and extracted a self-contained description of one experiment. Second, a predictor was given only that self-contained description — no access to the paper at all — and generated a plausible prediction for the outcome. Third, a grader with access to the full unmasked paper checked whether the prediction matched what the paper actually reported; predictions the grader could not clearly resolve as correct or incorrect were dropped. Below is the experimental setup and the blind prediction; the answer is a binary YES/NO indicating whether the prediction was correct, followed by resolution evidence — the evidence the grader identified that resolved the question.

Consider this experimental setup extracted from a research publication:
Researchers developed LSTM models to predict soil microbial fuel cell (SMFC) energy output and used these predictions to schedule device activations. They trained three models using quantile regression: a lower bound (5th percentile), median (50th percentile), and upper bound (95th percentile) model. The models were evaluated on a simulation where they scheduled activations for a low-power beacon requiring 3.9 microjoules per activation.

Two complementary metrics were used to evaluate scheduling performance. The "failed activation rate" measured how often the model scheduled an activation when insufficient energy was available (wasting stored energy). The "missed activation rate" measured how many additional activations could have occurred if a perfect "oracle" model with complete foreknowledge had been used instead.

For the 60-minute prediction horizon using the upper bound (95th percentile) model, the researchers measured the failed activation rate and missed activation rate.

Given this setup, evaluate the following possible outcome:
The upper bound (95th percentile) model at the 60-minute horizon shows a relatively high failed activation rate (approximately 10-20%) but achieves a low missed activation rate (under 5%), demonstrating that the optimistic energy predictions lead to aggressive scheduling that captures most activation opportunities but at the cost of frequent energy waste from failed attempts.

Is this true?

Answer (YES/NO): NO